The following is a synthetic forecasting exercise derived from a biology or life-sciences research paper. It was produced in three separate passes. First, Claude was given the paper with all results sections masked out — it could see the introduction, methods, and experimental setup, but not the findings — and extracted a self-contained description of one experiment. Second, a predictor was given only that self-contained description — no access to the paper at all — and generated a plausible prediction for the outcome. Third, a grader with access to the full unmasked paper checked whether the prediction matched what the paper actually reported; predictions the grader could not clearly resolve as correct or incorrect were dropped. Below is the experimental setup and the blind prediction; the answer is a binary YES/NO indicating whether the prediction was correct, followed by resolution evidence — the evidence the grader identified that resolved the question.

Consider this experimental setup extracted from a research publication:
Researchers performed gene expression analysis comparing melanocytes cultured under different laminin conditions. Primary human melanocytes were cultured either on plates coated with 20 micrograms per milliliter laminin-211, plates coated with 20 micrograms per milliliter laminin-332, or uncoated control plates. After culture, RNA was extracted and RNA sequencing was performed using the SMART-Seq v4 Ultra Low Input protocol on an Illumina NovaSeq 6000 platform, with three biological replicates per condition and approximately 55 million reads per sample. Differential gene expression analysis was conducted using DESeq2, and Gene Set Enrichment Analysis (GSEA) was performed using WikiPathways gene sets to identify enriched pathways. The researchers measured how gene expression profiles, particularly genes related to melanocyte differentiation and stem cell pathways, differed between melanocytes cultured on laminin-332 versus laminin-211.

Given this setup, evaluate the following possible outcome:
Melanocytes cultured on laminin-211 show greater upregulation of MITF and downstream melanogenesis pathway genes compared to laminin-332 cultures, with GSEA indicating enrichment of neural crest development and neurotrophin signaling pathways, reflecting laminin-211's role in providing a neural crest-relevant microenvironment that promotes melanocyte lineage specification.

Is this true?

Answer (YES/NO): NO